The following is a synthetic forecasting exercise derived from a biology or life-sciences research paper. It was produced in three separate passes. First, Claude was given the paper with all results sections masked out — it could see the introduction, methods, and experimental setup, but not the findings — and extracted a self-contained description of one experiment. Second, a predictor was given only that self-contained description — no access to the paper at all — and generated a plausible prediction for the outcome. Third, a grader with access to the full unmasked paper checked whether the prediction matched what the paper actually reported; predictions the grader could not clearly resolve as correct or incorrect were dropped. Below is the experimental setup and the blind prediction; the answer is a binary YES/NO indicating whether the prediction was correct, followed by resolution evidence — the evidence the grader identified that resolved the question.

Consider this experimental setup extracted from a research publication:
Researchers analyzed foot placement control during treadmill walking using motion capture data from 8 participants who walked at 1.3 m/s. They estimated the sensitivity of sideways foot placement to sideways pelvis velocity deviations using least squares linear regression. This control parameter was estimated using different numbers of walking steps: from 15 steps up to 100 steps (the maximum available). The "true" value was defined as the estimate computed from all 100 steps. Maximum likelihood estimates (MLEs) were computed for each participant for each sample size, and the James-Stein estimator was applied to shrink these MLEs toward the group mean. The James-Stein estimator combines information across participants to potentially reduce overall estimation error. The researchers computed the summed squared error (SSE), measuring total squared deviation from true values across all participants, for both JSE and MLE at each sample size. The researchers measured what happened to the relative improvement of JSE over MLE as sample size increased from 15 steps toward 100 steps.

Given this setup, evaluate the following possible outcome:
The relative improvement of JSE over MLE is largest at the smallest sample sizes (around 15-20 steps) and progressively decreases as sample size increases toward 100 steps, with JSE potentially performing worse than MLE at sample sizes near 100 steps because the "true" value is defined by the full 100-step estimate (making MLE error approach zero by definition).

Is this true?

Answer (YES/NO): YES